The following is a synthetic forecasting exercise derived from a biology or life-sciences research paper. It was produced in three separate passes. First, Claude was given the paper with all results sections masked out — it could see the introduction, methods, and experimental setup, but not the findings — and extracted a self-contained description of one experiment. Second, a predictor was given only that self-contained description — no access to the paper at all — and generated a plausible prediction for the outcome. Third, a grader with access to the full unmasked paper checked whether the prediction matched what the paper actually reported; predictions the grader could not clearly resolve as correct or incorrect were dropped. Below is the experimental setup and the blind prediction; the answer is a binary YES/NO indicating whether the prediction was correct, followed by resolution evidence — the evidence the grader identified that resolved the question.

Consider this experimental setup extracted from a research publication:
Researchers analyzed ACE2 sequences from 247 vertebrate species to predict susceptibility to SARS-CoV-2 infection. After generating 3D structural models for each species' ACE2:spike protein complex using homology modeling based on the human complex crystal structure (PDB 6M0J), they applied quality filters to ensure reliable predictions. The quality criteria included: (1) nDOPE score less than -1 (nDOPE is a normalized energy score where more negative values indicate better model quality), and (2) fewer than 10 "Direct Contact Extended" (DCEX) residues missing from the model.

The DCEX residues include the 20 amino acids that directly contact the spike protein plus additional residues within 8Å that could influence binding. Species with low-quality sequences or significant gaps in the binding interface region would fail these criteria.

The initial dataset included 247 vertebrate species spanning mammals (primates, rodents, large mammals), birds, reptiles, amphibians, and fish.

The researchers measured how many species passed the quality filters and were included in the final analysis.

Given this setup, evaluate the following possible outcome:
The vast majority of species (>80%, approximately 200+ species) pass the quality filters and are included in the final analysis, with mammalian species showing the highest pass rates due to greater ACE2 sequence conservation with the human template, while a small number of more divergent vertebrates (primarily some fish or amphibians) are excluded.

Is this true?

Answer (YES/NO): YES